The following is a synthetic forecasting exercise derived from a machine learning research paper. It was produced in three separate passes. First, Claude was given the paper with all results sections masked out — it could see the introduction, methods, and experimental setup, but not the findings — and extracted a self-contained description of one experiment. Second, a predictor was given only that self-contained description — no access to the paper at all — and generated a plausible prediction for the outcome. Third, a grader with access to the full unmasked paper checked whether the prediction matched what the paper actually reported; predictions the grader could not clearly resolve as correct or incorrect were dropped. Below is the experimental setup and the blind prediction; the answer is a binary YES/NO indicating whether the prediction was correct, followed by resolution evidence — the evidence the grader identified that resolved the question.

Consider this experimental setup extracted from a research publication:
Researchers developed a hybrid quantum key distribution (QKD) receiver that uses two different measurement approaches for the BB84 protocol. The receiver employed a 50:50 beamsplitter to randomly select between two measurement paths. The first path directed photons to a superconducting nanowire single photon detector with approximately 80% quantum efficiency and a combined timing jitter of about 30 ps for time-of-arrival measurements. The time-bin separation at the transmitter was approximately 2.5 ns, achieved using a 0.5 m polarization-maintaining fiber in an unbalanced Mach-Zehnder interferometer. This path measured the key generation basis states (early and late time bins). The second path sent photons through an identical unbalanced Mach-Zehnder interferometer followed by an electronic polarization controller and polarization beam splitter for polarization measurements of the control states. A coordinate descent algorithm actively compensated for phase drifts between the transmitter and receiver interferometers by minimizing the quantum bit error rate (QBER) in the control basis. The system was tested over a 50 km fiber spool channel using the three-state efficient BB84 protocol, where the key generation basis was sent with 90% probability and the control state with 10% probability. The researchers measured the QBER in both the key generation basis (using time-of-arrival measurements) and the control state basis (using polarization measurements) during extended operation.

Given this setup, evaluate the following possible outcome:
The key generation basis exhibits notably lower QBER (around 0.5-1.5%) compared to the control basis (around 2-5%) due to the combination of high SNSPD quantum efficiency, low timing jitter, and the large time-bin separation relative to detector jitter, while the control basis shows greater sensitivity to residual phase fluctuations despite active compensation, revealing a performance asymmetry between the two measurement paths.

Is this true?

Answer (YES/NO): NO